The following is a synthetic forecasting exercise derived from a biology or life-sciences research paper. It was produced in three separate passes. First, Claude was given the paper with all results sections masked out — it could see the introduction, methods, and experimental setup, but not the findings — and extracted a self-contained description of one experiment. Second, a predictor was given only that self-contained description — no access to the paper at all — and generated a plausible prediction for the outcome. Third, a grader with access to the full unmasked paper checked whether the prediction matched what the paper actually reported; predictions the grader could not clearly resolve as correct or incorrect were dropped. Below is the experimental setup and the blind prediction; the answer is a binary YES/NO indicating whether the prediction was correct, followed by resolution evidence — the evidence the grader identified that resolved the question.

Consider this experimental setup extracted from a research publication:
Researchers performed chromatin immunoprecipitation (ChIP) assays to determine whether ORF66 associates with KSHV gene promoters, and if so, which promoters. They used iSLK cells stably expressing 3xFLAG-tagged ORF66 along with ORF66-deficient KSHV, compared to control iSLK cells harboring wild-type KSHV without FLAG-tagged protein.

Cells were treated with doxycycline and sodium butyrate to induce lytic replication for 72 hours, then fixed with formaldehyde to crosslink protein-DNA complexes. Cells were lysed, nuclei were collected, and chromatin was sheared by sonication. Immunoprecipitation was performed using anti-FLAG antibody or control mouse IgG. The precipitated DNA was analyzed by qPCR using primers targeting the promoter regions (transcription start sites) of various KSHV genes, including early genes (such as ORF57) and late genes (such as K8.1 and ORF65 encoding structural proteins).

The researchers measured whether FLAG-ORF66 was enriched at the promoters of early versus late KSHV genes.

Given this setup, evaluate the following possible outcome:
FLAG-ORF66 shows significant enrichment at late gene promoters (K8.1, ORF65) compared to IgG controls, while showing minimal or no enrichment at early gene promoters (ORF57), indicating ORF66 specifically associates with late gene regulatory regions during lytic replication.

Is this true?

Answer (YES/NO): YES